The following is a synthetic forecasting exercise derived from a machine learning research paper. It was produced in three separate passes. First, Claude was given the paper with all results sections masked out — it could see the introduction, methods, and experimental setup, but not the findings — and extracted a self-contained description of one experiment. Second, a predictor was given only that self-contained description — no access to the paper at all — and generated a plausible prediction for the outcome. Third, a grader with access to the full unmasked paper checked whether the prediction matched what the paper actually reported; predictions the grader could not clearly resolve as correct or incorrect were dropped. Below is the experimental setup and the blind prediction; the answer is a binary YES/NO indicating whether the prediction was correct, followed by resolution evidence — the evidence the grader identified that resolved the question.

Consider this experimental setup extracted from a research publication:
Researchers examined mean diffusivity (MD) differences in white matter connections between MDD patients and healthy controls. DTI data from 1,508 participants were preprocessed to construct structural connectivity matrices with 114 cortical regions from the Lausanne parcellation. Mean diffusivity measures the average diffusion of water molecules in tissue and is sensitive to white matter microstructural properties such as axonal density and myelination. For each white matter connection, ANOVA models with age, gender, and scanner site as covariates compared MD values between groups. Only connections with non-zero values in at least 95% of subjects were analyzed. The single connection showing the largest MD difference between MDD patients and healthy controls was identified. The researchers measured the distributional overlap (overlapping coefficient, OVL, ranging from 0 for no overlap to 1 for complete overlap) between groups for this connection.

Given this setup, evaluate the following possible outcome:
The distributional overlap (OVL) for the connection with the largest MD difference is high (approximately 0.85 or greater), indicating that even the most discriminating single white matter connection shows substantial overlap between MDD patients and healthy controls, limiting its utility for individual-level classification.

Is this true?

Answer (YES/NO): YES